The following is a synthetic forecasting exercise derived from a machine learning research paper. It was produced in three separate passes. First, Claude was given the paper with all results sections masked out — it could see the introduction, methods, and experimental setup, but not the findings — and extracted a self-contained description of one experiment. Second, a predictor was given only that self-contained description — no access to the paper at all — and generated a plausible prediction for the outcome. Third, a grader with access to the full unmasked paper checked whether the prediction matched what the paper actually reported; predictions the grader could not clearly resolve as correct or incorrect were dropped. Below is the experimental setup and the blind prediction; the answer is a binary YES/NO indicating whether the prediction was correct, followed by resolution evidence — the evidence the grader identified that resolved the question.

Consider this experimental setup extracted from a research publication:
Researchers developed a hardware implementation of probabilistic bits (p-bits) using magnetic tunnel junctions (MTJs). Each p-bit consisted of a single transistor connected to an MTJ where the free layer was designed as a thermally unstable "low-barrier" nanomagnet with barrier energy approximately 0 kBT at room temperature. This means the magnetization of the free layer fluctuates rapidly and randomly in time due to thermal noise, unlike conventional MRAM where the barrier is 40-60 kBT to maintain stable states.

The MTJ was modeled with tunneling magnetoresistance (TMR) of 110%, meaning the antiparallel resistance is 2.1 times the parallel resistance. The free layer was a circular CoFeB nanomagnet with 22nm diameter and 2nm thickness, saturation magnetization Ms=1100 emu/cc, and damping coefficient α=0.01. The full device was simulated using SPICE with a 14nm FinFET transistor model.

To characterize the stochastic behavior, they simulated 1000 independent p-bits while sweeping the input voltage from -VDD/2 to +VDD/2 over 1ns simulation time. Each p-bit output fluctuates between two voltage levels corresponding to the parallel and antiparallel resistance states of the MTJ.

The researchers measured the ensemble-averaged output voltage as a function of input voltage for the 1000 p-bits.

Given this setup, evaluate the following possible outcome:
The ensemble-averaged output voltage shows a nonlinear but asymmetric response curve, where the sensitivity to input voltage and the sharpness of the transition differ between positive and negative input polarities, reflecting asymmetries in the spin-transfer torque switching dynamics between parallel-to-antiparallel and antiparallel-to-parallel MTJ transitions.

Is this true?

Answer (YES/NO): NO